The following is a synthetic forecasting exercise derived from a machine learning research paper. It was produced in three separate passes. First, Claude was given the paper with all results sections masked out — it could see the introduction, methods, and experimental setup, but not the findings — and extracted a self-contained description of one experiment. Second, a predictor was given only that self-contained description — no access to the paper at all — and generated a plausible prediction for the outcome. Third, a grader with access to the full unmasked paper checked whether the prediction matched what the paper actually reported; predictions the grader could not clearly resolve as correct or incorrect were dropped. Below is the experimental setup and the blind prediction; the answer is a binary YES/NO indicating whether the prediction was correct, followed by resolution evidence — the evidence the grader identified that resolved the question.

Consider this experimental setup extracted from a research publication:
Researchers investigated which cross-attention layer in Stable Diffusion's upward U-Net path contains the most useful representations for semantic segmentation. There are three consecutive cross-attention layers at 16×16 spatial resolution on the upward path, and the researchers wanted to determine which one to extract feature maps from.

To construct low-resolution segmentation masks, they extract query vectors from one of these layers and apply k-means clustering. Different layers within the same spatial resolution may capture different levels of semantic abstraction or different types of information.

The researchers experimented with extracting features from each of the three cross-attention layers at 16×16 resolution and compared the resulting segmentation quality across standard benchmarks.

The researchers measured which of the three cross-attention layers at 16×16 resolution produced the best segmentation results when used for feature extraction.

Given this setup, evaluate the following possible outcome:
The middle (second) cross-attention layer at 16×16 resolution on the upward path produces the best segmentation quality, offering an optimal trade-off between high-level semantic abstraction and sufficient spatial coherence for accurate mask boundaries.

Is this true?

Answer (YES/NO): NO